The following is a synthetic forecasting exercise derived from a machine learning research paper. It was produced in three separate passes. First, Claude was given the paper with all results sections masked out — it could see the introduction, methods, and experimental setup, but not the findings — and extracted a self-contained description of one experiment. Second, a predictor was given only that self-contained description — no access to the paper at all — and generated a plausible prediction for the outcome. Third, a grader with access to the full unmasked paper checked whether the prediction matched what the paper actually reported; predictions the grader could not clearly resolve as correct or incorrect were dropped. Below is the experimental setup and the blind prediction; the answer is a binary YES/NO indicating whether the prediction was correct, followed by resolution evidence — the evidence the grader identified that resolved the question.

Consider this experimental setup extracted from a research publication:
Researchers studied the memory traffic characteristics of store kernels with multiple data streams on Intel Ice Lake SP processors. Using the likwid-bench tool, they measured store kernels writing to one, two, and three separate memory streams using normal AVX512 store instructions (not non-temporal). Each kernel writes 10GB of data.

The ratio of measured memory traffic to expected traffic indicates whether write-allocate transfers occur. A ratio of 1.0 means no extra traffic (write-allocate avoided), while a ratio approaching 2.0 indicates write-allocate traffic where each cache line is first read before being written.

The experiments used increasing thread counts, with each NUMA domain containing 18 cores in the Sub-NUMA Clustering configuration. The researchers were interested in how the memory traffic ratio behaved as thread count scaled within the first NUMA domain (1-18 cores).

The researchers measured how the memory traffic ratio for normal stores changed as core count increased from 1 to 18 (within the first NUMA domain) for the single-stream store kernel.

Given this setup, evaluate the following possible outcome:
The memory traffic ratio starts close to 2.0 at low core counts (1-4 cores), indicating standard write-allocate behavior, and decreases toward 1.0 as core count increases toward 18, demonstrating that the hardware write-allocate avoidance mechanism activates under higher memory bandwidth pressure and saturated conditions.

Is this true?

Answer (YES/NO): YES